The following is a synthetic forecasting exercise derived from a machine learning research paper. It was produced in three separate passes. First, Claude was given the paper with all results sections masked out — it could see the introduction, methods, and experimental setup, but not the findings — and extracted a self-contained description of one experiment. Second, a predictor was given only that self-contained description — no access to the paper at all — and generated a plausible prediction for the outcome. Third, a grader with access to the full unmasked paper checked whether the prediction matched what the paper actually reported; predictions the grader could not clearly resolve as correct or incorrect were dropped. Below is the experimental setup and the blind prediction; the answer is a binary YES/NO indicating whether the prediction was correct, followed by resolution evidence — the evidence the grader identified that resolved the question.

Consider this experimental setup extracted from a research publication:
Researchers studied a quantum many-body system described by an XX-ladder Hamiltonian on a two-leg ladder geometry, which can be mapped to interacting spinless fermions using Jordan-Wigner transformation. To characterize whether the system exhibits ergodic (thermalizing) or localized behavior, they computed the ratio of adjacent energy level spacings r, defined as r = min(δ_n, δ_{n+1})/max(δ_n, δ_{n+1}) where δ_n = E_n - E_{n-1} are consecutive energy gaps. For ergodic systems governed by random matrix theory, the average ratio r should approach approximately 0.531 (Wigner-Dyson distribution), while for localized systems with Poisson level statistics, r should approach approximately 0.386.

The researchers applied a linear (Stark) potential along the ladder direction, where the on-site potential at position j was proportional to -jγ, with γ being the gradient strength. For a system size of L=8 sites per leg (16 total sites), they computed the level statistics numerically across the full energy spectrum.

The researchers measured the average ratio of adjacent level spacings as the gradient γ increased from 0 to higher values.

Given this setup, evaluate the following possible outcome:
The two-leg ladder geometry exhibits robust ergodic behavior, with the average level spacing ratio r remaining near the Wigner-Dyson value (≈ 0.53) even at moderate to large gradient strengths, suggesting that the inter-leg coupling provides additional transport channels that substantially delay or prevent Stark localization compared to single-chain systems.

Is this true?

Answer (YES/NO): NO